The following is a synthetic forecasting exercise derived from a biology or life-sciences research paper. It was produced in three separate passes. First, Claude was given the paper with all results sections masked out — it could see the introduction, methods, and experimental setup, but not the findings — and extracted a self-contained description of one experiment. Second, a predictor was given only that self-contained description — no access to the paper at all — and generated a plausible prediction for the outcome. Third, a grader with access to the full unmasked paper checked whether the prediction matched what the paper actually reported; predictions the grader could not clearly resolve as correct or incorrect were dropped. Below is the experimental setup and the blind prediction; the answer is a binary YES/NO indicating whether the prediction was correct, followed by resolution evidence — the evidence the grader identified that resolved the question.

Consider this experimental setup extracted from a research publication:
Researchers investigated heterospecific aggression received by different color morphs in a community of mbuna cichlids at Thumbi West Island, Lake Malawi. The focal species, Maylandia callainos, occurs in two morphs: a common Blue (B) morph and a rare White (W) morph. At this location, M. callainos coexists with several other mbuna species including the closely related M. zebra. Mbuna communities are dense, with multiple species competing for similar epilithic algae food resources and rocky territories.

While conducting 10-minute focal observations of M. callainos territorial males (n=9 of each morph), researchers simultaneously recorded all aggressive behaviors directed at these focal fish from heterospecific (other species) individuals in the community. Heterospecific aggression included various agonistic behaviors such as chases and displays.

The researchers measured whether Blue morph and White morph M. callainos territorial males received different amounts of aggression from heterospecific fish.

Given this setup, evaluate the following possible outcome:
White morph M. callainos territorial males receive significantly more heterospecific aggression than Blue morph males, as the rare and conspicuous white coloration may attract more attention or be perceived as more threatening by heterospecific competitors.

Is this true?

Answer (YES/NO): NO